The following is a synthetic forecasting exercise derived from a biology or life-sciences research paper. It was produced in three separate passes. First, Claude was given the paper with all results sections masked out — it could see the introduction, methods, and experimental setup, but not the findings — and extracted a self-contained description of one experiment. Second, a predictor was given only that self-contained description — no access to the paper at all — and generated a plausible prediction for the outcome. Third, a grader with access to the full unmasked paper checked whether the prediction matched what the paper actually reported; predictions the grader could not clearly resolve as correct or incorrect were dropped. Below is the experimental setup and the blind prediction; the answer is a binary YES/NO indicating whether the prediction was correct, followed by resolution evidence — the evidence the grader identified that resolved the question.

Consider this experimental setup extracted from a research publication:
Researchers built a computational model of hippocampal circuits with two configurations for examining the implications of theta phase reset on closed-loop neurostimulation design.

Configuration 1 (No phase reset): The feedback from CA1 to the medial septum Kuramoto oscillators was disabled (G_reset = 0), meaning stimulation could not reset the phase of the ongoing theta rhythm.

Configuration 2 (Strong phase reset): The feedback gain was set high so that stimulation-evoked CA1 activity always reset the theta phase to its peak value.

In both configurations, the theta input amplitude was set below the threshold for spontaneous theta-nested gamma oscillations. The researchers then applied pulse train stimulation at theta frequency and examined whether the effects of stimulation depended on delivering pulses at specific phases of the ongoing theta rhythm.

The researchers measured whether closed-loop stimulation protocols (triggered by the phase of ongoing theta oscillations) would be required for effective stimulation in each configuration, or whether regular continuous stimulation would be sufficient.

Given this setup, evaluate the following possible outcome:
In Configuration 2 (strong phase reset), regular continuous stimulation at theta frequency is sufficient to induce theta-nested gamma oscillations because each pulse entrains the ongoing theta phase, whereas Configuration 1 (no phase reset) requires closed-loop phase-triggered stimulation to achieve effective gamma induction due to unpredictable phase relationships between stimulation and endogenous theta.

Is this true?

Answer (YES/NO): YES